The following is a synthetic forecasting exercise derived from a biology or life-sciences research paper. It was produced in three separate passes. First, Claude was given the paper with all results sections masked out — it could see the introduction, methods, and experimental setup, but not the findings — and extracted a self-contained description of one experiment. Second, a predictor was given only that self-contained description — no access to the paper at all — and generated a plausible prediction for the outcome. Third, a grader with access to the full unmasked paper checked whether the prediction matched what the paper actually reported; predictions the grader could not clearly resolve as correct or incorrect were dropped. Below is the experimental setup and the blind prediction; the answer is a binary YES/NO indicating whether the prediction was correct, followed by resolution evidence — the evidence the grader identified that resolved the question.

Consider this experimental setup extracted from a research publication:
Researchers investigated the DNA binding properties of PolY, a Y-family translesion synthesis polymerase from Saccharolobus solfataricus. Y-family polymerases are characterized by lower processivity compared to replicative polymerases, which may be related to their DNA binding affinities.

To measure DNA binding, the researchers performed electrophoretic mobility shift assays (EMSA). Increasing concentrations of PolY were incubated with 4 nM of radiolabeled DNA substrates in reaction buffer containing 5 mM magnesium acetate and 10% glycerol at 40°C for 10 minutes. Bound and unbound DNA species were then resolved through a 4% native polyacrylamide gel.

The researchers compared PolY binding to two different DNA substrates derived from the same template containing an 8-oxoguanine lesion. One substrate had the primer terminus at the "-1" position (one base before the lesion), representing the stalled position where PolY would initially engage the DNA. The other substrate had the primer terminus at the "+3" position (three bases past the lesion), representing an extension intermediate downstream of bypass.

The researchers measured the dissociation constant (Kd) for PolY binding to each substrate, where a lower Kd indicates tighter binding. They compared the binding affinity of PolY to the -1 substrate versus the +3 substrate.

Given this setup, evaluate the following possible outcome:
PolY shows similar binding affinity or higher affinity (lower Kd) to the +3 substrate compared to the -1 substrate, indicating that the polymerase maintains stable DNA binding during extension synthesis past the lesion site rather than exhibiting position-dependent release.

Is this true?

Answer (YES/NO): YES